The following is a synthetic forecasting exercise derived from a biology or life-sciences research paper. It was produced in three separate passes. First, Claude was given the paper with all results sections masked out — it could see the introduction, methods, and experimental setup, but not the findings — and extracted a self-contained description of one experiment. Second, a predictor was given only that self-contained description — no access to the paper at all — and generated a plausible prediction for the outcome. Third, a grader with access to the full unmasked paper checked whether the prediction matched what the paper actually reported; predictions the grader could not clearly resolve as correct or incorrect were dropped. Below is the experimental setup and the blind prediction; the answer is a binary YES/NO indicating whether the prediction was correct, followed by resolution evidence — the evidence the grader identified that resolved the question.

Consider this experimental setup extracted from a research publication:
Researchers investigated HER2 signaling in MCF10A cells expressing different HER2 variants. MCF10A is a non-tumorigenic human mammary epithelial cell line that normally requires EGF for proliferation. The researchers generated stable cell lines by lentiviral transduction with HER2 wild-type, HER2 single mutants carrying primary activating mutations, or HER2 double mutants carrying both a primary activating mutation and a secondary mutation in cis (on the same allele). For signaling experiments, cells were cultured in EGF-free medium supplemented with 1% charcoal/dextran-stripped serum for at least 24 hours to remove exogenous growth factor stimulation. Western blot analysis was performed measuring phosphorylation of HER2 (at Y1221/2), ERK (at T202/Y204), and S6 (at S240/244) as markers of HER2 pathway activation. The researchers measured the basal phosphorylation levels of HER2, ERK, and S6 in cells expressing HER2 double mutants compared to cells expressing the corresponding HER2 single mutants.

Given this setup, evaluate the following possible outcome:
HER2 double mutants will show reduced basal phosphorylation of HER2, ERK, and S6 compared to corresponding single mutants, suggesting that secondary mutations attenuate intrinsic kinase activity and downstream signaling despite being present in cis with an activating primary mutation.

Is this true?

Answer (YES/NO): NO